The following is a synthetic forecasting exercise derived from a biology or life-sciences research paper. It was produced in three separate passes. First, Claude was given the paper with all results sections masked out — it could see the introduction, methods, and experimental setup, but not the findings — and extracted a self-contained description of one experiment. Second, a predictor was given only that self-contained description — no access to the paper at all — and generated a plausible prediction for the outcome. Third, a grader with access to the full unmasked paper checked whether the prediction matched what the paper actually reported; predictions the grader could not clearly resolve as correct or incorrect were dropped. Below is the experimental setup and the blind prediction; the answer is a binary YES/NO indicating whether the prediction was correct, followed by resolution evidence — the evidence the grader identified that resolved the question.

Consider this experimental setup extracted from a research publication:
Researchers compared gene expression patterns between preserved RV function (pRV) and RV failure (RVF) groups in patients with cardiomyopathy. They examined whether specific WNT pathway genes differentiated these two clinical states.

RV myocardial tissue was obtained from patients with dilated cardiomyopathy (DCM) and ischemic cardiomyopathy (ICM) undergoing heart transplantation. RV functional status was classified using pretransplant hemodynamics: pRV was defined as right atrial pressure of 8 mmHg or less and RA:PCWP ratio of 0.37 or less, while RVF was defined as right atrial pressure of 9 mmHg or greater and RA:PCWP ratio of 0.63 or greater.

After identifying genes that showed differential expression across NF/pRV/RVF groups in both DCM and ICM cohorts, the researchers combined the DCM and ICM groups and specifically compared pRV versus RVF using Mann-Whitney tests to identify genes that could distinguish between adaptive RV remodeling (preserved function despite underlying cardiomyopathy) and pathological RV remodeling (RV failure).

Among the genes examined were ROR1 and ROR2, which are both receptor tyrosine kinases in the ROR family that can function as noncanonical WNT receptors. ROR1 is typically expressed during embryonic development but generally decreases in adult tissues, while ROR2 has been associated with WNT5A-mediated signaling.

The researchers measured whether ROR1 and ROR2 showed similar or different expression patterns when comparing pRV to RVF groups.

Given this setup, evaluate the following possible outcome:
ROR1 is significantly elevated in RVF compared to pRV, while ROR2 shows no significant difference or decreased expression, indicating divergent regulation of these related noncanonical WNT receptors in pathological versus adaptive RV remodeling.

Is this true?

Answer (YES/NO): NO